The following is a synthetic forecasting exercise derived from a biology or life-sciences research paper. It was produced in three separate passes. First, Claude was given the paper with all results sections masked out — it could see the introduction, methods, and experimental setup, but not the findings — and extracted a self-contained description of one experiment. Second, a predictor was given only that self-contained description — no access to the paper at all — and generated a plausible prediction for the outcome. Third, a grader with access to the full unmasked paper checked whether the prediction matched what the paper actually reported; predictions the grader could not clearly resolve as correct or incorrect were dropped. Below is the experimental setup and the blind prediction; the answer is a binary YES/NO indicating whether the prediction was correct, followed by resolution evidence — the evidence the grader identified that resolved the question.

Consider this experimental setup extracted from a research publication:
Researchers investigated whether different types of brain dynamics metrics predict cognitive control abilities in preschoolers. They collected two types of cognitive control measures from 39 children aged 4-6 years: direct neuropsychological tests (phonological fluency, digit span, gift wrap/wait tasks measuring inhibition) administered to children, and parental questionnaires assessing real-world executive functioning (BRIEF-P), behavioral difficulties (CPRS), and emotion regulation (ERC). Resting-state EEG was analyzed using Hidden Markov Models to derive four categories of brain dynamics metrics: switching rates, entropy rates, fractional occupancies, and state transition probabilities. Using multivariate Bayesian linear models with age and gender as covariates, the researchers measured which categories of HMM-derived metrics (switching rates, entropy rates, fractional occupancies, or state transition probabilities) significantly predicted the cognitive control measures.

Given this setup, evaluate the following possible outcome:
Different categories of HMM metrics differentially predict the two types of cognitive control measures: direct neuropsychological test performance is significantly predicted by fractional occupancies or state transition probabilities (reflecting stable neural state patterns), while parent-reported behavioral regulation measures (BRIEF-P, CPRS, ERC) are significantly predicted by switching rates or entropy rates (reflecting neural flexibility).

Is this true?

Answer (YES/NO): NO